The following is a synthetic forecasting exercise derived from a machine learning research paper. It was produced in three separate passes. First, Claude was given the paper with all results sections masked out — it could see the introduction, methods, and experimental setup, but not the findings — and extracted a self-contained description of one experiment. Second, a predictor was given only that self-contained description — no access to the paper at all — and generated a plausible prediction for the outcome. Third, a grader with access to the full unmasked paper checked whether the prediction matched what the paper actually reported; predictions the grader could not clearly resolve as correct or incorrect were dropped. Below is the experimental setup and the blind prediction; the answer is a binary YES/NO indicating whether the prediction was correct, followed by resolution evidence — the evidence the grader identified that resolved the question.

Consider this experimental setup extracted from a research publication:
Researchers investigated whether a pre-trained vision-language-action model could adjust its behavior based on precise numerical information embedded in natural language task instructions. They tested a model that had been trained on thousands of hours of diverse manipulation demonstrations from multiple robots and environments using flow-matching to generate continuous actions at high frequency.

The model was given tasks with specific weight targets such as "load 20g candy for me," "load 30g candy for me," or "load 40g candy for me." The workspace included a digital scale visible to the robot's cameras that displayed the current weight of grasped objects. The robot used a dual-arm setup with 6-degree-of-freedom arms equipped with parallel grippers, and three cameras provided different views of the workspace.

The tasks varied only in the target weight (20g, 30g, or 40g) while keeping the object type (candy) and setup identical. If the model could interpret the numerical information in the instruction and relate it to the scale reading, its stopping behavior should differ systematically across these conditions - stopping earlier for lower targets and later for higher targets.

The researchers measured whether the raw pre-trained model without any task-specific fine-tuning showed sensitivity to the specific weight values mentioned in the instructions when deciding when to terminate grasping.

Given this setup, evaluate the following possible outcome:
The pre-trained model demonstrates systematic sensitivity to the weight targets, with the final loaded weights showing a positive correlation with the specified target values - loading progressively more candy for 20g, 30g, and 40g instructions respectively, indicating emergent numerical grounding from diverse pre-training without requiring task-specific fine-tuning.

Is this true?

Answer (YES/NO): NO